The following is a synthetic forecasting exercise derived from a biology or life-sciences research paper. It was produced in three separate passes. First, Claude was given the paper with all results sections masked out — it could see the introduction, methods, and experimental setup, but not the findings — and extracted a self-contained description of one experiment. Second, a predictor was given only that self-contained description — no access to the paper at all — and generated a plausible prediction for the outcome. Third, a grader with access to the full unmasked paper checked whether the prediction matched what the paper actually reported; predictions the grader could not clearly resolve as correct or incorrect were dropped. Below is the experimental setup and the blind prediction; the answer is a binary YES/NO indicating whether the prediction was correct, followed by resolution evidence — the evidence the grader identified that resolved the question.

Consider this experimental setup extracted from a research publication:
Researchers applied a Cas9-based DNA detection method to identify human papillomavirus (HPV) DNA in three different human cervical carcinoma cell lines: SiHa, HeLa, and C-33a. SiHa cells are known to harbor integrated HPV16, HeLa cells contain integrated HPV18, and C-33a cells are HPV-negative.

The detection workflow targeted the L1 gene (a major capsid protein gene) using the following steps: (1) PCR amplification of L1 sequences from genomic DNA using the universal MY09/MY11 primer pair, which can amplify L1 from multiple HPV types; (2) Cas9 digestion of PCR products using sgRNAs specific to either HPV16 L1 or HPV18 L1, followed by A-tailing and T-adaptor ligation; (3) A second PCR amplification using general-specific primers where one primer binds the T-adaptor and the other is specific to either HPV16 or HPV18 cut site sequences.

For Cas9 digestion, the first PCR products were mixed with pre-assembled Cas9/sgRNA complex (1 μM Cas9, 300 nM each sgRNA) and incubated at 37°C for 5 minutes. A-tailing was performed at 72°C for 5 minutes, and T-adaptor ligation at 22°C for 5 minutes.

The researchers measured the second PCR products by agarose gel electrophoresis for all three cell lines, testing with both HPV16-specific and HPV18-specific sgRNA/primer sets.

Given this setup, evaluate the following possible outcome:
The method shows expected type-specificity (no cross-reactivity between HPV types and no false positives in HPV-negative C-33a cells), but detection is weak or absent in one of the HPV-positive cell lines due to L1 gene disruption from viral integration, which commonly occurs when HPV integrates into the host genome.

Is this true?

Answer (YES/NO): NO